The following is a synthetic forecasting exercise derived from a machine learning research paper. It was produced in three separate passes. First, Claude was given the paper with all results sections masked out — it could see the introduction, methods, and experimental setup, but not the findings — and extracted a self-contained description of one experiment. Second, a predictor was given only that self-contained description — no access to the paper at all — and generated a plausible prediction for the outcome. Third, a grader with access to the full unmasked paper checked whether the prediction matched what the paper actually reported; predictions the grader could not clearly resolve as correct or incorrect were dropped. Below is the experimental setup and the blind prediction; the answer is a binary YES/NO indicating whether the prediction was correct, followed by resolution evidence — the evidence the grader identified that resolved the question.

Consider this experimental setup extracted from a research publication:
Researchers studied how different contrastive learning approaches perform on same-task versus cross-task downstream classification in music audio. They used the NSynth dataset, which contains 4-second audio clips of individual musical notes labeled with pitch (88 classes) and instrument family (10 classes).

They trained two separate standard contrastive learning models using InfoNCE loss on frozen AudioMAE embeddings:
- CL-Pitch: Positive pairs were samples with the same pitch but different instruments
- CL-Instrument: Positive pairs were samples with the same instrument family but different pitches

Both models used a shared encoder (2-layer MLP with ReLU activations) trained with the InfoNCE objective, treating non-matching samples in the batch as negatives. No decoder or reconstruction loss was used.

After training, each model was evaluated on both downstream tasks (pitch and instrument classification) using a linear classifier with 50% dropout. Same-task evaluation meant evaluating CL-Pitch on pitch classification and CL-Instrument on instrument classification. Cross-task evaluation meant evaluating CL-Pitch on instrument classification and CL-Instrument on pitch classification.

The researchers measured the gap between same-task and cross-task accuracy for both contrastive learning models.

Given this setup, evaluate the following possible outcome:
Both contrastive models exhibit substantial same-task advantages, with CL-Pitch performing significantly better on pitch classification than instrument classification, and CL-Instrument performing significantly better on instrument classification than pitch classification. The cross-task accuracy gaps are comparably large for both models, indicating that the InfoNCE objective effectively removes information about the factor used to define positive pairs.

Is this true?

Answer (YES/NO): NO